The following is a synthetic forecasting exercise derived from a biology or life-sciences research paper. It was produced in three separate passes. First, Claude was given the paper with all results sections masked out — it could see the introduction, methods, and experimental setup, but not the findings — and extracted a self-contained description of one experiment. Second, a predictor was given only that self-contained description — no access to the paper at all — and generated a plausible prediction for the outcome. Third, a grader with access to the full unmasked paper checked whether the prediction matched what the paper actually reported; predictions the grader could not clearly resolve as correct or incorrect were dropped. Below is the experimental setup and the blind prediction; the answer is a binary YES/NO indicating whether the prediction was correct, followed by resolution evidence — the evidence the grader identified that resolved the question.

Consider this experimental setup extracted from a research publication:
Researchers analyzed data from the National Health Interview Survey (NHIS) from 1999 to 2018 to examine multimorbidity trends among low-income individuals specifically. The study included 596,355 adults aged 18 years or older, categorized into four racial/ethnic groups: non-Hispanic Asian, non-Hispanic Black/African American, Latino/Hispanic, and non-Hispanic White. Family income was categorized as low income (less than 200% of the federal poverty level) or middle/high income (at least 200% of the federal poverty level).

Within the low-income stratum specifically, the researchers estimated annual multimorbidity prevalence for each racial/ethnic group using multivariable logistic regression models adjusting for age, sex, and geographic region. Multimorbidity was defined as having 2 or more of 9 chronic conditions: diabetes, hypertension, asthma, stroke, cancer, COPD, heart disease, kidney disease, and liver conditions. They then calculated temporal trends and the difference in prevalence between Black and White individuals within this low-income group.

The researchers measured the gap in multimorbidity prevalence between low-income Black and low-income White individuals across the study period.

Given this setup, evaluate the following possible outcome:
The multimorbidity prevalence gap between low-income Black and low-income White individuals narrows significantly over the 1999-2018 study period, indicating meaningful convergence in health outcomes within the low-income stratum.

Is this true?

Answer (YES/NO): NO